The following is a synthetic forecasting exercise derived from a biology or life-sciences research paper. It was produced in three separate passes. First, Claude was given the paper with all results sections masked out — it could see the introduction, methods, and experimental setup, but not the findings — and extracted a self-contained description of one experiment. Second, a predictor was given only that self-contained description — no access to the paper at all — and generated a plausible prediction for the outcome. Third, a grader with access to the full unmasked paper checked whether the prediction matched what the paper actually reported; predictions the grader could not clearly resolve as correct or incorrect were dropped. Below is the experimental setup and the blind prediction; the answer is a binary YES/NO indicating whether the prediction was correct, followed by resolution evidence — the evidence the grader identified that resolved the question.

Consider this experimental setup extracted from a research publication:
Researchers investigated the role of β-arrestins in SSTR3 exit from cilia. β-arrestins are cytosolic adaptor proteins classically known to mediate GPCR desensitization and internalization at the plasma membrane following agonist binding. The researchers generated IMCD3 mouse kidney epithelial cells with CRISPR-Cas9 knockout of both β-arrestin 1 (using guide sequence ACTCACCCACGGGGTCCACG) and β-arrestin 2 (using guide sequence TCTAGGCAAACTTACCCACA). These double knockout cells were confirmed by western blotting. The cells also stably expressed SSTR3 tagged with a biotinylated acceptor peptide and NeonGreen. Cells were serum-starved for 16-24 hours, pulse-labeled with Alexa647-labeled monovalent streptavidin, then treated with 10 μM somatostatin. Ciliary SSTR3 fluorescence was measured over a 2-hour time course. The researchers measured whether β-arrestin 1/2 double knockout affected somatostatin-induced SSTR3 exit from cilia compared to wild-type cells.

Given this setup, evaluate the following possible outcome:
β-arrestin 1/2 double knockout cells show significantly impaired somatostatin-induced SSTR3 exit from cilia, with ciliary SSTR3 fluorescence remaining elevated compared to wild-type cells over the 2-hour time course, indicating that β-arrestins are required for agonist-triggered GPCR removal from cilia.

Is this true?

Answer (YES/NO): YES